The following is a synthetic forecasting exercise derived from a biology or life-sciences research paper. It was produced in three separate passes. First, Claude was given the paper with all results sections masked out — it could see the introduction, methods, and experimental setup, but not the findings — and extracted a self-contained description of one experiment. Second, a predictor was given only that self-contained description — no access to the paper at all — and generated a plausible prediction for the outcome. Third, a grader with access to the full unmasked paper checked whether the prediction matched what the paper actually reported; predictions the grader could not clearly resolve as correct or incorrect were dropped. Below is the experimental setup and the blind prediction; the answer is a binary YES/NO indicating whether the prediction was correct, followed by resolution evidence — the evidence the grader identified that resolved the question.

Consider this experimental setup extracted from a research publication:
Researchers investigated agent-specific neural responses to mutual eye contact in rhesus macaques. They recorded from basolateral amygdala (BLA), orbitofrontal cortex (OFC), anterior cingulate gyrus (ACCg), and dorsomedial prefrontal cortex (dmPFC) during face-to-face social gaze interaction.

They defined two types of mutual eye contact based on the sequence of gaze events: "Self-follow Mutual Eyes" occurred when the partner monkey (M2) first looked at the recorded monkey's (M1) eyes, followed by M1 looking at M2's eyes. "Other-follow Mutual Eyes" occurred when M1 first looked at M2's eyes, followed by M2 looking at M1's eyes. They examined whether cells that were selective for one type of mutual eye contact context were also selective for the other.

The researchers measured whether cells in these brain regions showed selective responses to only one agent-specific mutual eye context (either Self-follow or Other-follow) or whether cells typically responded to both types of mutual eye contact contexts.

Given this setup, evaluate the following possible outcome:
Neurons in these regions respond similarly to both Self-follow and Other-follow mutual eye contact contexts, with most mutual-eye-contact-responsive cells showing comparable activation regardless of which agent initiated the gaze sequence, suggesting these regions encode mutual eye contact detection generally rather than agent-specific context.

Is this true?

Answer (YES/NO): NO